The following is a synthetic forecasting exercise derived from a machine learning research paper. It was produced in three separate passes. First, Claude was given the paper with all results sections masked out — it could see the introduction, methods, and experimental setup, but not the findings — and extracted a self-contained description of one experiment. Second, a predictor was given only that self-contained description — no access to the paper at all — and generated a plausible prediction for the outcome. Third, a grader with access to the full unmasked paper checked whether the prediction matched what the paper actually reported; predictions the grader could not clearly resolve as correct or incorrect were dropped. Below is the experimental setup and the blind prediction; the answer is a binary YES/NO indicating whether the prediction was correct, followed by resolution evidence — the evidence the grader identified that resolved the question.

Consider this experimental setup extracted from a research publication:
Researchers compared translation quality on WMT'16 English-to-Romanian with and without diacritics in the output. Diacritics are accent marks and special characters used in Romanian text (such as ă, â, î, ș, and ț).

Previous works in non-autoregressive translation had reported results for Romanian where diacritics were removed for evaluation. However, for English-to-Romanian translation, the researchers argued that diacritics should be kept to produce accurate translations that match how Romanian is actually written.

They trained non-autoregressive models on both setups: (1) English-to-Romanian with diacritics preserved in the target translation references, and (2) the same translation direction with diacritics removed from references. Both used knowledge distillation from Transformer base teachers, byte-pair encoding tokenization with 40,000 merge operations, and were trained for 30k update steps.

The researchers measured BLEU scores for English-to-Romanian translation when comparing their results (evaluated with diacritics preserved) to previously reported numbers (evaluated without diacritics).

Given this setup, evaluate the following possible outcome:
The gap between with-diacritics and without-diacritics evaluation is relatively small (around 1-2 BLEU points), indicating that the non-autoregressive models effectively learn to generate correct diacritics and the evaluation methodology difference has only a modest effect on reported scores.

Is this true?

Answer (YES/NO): NO